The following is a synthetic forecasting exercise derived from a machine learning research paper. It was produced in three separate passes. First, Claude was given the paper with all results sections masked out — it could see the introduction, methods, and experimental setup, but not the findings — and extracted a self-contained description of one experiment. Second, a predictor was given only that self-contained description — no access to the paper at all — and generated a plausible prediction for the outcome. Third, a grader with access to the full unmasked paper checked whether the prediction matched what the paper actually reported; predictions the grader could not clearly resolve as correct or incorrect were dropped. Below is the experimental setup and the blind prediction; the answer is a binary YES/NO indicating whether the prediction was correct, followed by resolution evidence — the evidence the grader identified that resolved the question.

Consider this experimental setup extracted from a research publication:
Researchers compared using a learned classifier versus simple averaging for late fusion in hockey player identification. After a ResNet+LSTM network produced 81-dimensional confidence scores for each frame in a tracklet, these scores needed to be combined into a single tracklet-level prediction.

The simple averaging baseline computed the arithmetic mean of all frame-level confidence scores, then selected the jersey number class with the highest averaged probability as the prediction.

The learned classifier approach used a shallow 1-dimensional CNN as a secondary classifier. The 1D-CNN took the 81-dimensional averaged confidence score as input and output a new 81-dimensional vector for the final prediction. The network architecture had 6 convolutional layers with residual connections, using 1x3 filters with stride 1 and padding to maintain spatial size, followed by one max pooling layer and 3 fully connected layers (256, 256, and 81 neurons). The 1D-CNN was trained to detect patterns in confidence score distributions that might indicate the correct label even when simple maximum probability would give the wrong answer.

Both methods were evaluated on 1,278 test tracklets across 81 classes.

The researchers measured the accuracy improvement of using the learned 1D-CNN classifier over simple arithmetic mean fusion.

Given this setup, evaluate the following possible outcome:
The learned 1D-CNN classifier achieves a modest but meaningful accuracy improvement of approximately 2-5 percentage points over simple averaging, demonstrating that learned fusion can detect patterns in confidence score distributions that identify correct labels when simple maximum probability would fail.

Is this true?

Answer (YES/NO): YES